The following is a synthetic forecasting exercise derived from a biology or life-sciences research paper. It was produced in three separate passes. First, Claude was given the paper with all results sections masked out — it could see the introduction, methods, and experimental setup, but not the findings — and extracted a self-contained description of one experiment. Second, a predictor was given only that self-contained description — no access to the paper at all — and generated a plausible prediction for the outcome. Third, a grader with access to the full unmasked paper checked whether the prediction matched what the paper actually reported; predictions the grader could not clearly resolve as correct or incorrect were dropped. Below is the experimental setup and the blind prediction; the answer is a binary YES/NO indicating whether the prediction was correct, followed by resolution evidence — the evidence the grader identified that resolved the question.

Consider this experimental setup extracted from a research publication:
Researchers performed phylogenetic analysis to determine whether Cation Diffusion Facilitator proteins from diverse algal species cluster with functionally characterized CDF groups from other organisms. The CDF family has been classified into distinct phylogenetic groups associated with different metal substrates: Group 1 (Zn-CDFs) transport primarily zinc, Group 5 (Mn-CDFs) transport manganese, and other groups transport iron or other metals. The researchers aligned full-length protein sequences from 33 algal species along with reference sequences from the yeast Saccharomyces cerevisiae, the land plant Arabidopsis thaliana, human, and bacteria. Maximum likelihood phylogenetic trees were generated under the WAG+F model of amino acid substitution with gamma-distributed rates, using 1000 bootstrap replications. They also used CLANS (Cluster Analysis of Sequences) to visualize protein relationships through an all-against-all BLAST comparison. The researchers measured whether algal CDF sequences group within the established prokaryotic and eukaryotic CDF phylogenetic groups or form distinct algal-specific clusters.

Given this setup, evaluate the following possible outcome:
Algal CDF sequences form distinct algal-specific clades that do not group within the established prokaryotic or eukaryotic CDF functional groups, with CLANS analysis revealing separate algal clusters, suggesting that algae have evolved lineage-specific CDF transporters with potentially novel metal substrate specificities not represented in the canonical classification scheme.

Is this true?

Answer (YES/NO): NO